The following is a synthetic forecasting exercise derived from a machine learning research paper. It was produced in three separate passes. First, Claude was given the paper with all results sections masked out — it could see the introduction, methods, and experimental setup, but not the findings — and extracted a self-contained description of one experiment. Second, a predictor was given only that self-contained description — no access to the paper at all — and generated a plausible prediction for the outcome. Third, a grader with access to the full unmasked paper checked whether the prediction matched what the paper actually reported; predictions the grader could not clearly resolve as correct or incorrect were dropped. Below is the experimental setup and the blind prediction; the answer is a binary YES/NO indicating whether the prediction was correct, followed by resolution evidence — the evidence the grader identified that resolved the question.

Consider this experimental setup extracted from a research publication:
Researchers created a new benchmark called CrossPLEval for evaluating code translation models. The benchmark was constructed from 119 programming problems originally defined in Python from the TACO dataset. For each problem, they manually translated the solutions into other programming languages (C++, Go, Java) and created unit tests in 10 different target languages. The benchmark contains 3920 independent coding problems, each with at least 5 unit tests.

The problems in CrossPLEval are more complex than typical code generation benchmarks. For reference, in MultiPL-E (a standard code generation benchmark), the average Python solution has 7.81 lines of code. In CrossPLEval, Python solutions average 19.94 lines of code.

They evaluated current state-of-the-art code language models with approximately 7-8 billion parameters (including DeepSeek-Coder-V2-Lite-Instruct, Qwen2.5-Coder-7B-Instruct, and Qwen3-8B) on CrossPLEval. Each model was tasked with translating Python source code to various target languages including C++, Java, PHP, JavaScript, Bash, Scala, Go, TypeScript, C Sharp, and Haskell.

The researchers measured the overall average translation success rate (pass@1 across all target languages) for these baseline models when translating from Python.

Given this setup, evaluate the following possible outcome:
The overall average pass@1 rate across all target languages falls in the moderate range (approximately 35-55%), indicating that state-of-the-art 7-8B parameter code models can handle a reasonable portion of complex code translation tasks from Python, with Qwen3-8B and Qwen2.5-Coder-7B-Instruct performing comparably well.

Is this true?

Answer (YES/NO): NO